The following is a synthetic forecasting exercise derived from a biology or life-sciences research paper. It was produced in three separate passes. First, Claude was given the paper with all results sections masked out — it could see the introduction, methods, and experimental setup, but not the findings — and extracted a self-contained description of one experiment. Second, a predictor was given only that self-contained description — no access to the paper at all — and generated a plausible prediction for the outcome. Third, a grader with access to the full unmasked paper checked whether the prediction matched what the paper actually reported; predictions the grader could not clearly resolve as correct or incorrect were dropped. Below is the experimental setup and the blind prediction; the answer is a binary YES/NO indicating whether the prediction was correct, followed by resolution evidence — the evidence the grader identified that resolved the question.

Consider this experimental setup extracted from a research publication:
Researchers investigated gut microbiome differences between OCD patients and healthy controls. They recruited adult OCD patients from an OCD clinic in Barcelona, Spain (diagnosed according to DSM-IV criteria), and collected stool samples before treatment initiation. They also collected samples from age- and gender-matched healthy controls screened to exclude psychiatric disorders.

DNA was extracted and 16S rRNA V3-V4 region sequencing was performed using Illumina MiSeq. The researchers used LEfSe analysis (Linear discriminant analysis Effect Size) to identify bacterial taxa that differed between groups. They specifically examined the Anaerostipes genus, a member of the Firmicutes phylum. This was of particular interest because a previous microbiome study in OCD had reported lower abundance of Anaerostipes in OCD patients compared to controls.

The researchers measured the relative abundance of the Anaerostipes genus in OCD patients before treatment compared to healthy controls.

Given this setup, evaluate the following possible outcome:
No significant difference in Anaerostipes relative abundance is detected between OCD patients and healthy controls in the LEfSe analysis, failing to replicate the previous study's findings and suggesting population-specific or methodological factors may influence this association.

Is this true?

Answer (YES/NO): NO